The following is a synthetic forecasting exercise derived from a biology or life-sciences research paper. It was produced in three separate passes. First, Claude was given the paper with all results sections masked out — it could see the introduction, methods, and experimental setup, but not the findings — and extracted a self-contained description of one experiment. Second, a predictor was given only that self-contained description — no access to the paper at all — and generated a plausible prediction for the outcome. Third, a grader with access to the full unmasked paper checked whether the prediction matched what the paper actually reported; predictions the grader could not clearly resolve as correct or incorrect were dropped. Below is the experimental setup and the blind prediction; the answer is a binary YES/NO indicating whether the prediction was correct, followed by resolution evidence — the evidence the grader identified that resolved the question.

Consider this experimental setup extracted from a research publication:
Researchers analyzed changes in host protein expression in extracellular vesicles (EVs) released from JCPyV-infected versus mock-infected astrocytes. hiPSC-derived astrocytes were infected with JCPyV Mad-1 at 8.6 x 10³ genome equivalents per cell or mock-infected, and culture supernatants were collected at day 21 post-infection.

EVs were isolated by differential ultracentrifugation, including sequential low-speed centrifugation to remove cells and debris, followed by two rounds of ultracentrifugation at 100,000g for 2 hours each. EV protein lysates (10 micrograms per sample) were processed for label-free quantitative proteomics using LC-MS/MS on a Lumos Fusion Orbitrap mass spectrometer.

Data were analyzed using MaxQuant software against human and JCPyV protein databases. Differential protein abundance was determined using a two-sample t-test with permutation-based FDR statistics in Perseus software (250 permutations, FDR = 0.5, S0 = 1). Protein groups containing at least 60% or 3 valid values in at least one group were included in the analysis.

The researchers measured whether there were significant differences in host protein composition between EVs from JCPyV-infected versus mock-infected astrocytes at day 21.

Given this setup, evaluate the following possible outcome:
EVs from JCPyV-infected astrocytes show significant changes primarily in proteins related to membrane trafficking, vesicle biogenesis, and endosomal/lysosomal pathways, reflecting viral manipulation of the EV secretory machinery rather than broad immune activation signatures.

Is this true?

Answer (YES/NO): NO